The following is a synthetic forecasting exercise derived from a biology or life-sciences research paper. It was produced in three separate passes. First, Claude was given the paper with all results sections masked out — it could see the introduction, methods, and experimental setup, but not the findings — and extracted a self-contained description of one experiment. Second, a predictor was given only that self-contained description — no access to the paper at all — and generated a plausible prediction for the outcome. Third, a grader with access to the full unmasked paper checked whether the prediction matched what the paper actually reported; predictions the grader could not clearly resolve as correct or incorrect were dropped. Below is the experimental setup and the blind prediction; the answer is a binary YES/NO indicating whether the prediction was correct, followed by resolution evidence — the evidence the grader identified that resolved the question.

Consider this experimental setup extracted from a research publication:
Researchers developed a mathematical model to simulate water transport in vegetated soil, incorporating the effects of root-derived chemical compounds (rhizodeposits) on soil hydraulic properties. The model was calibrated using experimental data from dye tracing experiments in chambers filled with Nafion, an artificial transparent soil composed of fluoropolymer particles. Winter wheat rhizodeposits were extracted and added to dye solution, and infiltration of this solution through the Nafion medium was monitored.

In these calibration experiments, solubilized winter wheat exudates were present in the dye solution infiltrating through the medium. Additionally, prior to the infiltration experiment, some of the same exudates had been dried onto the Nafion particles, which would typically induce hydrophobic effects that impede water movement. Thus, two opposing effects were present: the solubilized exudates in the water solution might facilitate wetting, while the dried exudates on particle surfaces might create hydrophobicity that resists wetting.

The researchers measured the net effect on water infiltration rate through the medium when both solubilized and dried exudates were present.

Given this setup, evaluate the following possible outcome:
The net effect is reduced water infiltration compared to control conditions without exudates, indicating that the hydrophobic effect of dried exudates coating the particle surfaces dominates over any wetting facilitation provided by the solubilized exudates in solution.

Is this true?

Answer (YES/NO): NO